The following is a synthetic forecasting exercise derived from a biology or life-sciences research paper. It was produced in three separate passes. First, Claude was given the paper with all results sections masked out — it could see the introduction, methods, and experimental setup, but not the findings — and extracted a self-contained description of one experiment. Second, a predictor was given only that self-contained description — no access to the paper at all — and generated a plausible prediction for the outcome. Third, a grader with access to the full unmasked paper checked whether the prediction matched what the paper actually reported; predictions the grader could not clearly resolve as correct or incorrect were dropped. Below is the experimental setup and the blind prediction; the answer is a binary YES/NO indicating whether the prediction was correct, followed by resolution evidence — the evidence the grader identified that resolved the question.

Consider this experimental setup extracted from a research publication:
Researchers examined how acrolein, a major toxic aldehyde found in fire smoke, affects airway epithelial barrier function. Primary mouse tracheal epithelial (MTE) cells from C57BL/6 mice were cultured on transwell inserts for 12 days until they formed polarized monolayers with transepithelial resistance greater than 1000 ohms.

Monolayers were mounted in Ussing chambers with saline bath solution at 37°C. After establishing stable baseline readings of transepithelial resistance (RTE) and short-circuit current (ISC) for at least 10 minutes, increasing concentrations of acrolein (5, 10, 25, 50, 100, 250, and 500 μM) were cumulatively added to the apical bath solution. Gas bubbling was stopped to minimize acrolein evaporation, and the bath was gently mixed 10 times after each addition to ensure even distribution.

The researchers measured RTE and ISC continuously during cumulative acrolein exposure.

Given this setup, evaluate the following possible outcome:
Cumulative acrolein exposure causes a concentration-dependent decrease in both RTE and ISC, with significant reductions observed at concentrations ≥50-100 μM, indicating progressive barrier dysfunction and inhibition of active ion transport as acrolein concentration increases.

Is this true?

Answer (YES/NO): YES